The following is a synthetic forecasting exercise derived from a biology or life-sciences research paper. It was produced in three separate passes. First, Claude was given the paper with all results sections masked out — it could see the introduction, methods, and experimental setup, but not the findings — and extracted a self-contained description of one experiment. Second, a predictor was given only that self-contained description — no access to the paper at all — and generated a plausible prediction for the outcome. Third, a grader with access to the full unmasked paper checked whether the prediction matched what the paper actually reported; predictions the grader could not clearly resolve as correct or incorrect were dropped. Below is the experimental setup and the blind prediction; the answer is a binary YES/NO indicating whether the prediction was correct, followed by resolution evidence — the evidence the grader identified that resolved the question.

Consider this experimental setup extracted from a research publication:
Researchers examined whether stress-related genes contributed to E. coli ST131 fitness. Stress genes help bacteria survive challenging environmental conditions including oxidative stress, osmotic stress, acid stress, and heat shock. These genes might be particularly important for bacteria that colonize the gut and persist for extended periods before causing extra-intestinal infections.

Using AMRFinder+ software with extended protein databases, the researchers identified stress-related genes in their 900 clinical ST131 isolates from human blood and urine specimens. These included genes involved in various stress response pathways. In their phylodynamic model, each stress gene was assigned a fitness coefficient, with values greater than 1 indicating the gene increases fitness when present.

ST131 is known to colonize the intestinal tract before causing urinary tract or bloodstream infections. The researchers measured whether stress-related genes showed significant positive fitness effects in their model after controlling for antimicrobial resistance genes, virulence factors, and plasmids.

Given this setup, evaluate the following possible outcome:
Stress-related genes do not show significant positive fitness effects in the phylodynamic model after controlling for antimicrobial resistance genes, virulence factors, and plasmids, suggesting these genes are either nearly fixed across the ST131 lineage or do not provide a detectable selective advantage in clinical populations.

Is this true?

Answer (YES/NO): YES